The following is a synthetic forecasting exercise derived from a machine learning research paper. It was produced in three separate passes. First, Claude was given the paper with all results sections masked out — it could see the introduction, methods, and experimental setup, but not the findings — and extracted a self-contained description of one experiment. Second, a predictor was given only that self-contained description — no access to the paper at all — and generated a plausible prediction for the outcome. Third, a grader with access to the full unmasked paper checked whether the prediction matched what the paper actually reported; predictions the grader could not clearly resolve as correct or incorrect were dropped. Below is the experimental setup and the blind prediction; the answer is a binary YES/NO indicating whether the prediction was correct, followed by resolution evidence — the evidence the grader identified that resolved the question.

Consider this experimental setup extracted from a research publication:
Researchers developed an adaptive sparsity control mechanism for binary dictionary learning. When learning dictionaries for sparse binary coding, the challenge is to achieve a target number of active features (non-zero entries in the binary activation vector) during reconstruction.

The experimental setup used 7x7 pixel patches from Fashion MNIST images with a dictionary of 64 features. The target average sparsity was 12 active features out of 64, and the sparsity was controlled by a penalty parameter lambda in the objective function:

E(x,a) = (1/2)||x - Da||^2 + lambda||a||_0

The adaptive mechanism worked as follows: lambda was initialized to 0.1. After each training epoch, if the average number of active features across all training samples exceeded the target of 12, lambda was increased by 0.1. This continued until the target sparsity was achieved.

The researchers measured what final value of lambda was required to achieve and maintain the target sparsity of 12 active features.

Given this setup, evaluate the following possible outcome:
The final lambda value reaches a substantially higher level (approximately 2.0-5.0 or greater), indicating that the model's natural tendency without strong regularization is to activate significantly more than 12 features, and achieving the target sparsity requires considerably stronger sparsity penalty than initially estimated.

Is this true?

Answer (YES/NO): NO